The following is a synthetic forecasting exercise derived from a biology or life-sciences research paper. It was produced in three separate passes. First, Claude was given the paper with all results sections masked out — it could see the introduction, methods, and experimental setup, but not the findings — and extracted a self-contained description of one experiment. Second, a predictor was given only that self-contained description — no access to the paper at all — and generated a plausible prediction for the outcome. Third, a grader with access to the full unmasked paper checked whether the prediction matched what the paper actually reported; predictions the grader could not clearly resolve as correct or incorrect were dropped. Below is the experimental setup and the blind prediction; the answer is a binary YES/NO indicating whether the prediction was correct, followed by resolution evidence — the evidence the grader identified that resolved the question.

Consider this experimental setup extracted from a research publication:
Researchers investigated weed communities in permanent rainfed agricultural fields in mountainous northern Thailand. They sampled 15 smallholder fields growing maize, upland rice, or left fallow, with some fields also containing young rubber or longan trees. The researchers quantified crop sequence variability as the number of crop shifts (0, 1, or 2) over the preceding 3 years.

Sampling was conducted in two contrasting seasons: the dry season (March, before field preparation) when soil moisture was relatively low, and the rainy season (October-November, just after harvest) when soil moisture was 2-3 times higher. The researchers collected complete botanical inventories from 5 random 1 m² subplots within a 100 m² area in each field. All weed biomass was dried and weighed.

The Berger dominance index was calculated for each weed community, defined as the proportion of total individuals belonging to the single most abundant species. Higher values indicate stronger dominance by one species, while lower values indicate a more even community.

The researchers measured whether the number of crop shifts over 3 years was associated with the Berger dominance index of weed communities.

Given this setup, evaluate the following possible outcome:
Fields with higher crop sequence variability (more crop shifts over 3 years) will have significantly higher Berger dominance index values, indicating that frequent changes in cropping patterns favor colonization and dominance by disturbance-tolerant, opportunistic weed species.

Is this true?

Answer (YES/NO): NO